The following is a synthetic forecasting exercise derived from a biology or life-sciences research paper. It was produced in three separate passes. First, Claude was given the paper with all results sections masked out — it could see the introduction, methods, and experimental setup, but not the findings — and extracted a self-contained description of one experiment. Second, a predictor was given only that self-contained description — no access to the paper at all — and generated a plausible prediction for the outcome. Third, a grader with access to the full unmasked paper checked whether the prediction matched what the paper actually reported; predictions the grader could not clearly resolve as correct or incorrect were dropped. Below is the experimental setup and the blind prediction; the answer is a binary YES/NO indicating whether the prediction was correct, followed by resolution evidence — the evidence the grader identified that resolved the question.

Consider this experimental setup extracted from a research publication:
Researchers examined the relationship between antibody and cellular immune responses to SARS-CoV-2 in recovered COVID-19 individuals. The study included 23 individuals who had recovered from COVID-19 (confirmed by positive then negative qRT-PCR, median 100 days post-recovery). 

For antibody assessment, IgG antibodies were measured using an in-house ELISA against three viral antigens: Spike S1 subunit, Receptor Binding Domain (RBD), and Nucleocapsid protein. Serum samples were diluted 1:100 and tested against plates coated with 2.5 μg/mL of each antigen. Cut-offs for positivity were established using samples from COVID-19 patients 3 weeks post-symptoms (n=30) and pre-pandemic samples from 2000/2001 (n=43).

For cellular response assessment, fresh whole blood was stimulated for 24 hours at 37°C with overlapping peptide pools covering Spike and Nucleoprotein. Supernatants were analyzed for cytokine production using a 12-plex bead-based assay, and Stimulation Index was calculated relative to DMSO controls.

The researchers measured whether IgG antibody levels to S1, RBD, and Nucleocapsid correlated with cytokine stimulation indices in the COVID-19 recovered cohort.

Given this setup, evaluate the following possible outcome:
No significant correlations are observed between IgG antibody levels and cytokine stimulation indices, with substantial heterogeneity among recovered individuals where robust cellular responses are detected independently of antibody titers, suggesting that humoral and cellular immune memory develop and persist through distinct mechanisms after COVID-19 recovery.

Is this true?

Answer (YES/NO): NO